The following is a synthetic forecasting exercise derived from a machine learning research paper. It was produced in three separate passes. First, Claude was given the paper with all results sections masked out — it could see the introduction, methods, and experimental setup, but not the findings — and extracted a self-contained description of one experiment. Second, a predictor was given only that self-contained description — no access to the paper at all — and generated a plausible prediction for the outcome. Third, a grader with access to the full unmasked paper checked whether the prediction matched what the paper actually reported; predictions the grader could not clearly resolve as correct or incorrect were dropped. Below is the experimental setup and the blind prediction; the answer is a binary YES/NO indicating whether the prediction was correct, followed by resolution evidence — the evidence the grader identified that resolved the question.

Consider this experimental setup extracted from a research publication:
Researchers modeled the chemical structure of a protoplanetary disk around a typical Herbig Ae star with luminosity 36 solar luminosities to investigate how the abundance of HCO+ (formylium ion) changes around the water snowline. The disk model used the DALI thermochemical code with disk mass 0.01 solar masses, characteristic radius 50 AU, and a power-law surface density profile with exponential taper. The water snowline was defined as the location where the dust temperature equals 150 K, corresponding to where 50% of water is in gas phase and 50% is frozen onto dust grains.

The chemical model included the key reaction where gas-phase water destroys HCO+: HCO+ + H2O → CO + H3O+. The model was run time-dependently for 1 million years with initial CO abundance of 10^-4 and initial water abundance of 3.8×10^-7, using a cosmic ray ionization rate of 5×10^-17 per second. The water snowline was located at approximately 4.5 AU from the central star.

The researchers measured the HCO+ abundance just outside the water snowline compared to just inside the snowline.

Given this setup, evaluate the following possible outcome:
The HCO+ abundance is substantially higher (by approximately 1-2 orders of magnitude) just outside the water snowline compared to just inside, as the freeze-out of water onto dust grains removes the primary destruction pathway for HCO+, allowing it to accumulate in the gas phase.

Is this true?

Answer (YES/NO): YES